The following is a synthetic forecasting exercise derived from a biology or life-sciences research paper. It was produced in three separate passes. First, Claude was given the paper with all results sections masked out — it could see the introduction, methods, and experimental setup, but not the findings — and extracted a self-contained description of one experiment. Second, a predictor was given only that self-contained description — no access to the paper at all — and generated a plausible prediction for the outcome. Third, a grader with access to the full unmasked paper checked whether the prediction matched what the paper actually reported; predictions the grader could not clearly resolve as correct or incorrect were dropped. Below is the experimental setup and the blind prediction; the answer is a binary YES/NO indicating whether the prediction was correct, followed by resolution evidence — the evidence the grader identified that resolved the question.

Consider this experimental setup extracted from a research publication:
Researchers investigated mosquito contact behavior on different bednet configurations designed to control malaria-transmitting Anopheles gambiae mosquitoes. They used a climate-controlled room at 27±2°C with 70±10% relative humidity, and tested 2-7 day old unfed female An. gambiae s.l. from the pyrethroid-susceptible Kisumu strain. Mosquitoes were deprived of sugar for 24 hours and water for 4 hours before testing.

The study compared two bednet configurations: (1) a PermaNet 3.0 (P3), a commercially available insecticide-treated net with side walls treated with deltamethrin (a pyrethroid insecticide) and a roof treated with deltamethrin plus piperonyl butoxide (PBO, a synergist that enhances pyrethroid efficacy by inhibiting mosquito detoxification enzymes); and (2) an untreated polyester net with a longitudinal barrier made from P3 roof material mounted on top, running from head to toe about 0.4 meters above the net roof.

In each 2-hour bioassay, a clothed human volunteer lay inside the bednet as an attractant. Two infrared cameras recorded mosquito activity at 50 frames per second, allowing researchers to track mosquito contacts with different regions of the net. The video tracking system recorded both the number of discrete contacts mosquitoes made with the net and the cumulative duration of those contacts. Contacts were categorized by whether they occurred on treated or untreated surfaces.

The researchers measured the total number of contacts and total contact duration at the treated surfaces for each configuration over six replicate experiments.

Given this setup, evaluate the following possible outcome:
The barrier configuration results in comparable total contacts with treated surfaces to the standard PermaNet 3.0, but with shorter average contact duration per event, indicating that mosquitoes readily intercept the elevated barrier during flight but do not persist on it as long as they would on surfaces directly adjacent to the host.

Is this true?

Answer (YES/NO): NO